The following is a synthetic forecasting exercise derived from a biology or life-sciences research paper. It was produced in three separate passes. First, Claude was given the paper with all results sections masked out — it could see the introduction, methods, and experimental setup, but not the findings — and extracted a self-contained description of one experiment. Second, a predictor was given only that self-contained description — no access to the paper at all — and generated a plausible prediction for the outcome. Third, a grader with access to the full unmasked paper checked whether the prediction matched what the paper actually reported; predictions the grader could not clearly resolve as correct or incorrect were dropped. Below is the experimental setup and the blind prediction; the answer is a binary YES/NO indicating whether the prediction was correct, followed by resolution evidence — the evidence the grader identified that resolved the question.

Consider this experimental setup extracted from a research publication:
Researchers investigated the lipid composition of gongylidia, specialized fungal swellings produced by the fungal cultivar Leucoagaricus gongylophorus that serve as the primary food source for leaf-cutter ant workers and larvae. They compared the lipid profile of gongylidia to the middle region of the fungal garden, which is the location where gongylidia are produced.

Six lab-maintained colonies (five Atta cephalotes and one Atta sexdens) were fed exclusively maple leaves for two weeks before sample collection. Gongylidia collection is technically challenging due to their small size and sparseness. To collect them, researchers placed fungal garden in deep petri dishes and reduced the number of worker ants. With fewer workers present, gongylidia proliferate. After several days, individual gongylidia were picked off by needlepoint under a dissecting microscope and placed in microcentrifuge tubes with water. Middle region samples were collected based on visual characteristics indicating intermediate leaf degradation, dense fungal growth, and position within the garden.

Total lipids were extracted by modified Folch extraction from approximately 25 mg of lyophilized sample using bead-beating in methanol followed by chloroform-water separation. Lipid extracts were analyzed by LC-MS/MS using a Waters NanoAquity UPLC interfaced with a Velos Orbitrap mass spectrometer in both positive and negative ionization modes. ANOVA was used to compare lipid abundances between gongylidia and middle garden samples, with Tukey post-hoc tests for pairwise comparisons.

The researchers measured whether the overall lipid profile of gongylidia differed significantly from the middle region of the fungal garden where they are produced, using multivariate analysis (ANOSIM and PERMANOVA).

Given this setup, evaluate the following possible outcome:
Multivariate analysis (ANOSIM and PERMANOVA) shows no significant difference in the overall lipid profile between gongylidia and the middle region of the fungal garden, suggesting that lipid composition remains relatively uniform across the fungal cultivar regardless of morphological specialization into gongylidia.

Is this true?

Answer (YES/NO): NO